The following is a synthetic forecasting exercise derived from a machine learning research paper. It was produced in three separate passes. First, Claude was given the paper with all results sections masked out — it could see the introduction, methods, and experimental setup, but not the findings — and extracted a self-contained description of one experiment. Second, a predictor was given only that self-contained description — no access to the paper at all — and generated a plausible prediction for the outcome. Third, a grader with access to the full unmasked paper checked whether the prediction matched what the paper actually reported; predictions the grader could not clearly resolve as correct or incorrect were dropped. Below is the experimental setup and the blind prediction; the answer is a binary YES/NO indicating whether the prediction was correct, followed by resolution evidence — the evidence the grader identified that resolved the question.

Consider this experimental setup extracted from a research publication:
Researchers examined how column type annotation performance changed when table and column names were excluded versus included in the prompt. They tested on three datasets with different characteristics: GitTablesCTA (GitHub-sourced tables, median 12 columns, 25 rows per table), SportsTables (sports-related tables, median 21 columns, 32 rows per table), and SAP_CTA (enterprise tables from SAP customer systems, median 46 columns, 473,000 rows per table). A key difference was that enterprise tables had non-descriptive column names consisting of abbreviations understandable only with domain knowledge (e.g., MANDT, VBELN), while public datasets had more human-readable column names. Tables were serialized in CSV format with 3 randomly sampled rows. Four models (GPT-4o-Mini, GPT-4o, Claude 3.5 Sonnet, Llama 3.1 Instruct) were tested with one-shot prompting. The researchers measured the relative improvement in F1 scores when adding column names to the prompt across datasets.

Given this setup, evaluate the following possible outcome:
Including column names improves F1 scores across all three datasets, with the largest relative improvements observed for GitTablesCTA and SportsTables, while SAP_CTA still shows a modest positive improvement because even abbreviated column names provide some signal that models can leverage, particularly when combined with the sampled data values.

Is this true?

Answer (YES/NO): NO